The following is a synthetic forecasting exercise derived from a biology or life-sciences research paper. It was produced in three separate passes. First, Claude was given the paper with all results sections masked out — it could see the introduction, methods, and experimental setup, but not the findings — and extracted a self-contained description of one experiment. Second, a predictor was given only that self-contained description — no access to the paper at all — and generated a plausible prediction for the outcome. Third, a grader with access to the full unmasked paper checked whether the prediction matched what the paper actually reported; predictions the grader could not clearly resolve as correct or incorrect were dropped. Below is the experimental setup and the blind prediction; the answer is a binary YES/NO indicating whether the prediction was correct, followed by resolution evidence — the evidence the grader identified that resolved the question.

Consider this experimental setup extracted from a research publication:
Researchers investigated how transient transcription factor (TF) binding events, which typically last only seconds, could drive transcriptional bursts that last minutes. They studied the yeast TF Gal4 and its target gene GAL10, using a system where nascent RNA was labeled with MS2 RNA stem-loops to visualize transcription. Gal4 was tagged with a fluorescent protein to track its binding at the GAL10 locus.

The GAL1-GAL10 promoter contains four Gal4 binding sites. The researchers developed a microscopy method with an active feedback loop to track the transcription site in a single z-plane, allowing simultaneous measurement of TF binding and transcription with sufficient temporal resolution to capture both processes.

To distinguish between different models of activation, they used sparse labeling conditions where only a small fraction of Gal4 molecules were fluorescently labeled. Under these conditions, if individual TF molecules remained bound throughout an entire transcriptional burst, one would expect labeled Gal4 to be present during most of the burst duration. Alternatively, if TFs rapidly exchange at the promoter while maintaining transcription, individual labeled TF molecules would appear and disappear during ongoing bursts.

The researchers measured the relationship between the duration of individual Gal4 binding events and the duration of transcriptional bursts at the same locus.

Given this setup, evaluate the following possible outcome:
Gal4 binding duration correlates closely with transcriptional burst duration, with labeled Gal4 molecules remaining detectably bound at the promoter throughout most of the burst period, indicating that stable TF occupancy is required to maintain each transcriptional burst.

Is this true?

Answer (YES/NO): NO